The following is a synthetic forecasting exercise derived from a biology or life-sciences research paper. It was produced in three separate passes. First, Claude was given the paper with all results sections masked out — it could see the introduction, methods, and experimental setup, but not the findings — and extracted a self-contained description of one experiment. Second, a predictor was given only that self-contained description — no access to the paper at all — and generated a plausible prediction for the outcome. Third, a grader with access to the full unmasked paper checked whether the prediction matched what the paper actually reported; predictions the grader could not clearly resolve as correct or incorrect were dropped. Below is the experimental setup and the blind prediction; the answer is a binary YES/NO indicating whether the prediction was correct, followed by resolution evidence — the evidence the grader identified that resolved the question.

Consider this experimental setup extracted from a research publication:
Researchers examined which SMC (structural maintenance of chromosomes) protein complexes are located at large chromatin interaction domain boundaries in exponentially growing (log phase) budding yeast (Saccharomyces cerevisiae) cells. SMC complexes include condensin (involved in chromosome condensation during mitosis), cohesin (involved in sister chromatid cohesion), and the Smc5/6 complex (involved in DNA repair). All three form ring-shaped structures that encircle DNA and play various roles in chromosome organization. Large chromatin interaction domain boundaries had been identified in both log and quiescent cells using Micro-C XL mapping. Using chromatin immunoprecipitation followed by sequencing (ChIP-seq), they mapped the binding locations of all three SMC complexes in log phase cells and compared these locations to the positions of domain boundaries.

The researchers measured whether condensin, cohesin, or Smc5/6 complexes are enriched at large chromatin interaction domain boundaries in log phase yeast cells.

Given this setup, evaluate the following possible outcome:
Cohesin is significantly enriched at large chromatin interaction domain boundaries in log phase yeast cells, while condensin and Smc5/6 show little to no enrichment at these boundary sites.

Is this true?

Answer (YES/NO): NO